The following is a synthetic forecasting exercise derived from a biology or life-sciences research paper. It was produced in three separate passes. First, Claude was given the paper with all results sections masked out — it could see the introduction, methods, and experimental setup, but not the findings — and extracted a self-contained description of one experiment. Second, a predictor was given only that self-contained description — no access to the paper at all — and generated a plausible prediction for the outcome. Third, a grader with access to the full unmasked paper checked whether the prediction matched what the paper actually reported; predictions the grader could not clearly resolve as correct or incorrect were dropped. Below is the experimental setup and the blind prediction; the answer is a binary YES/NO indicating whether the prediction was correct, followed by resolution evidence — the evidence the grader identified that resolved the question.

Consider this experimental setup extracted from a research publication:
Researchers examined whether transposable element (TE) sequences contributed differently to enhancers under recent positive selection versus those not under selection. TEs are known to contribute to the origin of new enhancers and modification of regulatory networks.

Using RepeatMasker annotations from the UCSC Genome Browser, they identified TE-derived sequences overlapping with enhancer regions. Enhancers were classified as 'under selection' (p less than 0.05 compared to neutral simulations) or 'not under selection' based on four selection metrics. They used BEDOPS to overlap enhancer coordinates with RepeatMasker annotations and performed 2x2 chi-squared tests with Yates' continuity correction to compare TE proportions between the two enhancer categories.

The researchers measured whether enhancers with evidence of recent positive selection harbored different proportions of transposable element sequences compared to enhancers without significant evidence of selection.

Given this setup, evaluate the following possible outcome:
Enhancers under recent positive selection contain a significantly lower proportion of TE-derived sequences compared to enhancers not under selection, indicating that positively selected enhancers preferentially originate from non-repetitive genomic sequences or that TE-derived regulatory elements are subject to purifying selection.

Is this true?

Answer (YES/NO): NO